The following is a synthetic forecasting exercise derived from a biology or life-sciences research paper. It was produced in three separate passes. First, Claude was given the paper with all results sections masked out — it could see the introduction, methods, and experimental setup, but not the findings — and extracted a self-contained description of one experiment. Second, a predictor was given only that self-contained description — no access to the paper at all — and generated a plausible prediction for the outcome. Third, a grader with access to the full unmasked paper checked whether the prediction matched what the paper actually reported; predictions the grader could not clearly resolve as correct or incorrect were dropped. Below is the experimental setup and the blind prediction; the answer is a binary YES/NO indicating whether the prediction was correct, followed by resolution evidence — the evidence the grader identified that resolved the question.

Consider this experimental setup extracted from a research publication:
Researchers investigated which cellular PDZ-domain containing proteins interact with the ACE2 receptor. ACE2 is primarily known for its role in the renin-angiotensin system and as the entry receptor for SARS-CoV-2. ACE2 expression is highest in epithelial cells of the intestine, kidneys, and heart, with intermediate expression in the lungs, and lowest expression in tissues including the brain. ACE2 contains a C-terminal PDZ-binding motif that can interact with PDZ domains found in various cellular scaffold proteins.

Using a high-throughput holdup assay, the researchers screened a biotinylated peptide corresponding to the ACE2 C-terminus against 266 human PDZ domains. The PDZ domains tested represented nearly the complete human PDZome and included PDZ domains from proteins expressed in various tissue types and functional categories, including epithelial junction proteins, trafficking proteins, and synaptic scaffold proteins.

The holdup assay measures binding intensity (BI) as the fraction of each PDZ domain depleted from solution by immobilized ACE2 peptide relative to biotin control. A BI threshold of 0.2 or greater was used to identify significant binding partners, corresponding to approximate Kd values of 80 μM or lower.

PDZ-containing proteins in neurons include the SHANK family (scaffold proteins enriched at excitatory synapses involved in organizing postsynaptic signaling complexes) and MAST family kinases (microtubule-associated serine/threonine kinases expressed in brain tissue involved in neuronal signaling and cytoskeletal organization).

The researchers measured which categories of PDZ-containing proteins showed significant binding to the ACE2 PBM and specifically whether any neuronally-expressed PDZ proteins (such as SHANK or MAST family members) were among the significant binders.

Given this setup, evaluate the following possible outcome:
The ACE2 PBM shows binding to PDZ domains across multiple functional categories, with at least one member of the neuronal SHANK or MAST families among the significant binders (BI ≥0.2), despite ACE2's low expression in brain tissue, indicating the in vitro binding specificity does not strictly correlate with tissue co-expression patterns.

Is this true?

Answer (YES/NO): YES